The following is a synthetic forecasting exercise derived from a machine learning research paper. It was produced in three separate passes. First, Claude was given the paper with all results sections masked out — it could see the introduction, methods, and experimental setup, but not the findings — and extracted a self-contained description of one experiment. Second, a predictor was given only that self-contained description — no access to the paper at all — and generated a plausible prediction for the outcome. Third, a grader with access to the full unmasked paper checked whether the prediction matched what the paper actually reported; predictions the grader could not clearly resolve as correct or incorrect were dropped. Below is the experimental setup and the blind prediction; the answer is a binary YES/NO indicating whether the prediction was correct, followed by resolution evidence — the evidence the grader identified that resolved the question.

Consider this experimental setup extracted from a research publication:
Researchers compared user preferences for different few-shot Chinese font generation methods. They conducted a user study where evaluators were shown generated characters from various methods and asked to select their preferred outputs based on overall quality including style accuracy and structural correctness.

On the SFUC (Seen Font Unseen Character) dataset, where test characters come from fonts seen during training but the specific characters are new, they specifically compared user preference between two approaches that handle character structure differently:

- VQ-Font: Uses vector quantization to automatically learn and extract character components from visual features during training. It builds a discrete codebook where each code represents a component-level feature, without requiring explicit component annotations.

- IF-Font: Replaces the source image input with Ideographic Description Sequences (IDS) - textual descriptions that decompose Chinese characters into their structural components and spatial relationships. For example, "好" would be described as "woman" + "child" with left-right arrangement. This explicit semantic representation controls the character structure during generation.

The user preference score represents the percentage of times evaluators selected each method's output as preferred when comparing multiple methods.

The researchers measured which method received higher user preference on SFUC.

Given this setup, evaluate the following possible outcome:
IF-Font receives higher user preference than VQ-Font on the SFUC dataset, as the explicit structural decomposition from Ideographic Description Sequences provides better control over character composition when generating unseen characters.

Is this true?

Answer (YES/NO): YES